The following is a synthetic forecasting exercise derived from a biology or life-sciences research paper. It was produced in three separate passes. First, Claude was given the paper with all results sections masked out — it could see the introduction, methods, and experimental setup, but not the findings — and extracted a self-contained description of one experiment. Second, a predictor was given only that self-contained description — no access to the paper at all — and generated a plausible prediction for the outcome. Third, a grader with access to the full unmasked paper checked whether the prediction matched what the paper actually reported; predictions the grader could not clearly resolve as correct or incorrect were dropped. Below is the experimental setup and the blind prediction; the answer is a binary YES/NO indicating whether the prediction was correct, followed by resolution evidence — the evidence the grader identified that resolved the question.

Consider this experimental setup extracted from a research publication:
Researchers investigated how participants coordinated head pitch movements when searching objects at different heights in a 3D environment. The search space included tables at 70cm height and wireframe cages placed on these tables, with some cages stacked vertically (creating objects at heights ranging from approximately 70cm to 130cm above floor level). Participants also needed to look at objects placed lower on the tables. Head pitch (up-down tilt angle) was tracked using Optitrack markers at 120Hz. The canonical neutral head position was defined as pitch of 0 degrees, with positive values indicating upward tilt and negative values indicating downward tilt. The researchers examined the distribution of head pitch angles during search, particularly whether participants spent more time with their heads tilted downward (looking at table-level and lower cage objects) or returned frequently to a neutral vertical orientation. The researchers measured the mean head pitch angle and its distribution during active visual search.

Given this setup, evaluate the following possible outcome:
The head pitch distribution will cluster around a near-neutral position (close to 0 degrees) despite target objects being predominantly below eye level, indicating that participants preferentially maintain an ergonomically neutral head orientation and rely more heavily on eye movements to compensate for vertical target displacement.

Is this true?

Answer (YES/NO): NO